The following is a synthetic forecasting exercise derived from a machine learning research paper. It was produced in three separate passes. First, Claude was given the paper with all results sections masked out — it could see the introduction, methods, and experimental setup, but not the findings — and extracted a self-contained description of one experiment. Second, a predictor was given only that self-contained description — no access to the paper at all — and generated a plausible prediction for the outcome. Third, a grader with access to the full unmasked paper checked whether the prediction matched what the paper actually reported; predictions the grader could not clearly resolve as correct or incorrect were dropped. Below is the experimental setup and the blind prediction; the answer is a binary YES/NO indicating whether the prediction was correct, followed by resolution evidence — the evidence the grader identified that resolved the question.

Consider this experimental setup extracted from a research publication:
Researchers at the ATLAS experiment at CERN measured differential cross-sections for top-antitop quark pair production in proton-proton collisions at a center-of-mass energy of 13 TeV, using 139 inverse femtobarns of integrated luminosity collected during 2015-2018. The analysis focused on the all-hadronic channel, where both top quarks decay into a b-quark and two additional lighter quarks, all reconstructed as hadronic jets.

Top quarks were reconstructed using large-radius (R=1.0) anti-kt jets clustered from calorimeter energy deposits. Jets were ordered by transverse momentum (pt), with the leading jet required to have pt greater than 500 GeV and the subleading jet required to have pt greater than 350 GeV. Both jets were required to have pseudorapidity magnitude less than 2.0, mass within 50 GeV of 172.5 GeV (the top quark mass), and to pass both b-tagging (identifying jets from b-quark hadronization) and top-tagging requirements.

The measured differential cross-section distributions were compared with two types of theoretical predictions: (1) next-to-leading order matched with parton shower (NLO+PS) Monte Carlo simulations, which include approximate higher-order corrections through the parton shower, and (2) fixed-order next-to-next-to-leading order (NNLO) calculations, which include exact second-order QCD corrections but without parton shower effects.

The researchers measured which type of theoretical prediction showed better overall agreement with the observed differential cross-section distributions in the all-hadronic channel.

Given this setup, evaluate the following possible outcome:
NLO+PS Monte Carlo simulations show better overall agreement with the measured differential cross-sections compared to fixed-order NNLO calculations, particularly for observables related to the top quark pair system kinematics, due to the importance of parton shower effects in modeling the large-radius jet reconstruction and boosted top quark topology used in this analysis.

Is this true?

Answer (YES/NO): NO